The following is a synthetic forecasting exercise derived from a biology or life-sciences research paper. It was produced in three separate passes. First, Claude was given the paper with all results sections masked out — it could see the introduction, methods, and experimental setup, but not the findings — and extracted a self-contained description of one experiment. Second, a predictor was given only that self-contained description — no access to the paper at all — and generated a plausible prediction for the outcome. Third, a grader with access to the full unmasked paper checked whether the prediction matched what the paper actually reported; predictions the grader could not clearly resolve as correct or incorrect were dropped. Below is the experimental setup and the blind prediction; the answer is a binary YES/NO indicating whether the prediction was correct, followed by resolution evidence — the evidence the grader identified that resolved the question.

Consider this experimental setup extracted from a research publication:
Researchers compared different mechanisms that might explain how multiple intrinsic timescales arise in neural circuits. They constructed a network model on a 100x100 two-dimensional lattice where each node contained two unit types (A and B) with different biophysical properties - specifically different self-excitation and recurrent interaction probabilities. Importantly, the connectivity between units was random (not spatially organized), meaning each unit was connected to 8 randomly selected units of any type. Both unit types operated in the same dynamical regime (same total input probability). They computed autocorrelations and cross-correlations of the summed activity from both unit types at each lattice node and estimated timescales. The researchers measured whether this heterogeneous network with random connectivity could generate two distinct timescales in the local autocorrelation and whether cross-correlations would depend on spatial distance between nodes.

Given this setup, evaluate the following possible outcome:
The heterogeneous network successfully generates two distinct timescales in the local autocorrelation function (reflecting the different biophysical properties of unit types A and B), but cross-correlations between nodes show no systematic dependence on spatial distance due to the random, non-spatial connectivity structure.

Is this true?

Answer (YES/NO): YES